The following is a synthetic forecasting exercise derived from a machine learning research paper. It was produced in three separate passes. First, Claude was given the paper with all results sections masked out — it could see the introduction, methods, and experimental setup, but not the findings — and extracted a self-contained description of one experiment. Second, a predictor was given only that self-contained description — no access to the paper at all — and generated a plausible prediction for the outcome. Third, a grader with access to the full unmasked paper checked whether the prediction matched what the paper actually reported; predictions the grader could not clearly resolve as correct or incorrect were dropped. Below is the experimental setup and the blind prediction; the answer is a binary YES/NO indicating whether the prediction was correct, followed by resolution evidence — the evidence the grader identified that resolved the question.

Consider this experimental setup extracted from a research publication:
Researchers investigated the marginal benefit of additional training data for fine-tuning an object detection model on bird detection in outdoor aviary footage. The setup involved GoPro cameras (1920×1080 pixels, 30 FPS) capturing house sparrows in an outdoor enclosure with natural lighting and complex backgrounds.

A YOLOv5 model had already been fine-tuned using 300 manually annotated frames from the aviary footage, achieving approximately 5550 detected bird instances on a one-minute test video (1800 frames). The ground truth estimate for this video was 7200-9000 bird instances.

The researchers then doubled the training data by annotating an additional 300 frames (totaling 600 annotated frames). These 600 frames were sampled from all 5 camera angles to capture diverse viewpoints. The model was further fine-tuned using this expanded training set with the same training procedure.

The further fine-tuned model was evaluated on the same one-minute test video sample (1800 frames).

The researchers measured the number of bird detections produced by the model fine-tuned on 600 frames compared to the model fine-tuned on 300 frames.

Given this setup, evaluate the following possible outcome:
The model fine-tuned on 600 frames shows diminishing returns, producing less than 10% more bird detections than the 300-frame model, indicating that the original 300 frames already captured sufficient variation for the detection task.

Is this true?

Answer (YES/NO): NO